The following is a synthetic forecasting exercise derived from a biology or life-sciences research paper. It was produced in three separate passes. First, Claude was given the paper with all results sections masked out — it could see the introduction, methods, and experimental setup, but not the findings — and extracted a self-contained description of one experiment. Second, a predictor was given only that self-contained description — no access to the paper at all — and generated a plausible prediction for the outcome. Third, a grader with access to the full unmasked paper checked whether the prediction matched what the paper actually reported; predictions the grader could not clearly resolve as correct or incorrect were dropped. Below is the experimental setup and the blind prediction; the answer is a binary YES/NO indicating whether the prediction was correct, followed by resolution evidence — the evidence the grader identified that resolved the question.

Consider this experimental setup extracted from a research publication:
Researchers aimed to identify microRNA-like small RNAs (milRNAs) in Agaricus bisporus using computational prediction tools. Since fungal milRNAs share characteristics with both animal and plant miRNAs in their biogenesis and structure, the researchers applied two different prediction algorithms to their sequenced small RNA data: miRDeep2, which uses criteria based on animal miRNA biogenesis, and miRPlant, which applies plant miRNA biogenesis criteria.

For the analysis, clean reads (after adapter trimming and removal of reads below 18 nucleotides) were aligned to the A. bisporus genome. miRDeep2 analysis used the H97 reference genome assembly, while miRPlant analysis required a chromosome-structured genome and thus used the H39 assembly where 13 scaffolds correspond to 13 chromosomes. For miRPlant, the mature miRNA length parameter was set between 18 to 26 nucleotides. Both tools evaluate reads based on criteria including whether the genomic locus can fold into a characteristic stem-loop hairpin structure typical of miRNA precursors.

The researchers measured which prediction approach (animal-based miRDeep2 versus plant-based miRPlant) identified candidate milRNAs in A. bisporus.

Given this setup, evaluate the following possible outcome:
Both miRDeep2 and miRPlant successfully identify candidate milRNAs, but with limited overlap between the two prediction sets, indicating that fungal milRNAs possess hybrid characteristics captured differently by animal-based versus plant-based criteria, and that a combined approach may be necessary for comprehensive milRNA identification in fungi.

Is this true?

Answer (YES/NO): NO